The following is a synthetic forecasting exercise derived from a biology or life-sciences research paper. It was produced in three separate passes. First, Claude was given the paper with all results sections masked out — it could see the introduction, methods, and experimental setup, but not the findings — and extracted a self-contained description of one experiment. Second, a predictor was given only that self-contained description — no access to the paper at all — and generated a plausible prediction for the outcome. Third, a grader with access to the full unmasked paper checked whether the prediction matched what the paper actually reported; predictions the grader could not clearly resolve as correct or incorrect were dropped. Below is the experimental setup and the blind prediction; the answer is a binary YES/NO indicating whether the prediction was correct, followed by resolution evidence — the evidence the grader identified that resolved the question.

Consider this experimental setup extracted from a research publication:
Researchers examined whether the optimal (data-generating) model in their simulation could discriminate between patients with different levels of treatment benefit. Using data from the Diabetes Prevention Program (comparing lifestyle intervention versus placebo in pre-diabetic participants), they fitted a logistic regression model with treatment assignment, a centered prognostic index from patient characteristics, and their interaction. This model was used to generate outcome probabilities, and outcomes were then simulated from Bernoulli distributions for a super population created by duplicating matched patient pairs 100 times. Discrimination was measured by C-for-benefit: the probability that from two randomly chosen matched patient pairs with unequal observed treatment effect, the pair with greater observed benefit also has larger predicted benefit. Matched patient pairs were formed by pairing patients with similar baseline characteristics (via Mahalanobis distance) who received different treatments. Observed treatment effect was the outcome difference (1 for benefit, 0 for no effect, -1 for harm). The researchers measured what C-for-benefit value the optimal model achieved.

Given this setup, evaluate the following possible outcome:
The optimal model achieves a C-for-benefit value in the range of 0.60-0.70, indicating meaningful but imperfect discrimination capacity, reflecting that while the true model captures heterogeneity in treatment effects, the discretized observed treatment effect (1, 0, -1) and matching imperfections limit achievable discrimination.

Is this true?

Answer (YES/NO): YES